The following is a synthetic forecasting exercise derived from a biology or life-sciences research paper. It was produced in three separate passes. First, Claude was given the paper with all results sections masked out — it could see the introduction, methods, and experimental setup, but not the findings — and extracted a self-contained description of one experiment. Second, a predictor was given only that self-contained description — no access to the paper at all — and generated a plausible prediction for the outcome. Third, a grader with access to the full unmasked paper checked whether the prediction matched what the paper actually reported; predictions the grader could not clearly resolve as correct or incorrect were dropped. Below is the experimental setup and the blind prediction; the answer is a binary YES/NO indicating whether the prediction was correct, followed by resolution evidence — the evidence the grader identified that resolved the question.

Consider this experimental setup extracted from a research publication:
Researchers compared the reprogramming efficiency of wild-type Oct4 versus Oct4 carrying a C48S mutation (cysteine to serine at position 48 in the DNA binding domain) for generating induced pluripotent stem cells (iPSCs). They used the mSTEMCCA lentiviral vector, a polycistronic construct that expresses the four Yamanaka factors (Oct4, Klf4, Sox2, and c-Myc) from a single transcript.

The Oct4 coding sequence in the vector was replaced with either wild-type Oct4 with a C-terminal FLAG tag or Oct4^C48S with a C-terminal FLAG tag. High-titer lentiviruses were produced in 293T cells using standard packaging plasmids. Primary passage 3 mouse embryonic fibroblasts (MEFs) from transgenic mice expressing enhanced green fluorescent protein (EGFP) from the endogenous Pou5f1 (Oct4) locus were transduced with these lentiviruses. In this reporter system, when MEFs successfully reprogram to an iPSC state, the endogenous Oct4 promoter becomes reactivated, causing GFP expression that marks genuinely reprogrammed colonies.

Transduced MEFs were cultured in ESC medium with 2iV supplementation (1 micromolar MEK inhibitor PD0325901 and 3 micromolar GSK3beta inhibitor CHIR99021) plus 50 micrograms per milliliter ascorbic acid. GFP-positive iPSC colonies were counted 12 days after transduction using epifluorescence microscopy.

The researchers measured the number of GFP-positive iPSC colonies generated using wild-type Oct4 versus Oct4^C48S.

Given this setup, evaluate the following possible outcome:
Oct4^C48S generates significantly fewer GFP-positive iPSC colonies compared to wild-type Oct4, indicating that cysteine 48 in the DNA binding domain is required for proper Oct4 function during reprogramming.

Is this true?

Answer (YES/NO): YES